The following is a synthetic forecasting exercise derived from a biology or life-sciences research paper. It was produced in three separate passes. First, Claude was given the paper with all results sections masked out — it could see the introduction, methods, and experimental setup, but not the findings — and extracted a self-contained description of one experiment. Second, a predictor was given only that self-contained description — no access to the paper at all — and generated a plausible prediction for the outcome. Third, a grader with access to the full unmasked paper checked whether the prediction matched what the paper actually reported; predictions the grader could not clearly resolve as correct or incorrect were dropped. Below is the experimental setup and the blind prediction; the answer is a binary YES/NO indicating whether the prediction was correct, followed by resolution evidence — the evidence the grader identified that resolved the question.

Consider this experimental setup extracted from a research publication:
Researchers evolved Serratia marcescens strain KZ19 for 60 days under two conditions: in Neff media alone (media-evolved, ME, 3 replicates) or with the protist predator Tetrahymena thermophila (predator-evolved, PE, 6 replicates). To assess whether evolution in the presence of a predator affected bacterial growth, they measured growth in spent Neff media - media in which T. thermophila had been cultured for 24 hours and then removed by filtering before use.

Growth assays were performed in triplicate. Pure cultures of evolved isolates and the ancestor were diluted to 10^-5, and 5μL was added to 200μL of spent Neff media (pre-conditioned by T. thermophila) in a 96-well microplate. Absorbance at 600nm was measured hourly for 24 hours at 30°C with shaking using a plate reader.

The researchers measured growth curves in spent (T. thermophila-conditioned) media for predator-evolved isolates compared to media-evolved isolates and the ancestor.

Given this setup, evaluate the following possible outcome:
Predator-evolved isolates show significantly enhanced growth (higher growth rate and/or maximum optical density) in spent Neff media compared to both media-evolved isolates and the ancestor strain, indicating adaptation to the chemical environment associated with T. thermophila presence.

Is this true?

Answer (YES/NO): NO